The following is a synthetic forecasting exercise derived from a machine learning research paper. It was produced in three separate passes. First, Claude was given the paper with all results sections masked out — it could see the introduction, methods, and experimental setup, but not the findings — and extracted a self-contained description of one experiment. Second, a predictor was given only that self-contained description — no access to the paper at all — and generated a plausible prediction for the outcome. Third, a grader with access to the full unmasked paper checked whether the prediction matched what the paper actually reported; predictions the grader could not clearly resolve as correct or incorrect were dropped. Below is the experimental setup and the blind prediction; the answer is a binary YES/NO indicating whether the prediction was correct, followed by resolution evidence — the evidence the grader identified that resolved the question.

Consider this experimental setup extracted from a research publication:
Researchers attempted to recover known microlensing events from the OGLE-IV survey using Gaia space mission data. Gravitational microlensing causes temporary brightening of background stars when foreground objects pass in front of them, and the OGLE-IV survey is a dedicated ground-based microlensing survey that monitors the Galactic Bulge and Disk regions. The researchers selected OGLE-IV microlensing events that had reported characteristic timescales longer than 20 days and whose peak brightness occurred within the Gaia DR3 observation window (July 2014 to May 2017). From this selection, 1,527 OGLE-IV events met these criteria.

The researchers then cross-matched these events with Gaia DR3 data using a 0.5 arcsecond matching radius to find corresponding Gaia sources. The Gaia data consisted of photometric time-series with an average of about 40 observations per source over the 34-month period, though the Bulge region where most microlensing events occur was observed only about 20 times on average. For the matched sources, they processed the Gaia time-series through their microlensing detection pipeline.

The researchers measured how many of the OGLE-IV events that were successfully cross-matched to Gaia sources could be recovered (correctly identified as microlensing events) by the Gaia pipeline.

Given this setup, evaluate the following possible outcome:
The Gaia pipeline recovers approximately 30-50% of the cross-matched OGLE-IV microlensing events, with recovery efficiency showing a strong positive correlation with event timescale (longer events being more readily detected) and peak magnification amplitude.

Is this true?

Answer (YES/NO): NO